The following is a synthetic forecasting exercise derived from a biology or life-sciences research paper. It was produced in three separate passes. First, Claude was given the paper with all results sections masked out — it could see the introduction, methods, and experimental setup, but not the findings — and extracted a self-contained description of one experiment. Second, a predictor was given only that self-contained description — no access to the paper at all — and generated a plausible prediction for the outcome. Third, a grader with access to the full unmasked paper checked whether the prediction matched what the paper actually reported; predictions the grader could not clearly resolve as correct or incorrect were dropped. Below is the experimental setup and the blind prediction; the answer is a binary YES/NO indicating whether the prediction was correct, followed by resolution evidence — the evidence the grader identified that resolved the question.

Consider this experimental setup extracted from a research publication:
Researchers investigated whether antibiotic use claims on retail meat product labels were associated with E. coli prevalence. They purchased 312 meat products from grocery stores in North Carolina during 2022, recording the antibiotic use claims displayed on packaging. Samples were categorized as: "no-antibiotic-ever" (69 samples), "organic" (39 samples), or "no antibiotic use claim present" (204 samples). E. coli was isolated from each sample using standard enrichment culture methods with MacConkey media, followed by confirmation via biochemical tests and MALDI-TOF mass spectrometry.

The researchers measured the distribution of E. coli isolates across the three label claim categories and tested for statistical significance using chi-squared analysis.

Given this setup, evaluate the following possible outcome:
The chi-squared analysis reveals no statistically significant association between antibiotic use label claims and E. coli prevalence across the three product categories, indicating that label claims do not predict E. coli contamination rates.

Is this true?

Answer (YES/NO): YES